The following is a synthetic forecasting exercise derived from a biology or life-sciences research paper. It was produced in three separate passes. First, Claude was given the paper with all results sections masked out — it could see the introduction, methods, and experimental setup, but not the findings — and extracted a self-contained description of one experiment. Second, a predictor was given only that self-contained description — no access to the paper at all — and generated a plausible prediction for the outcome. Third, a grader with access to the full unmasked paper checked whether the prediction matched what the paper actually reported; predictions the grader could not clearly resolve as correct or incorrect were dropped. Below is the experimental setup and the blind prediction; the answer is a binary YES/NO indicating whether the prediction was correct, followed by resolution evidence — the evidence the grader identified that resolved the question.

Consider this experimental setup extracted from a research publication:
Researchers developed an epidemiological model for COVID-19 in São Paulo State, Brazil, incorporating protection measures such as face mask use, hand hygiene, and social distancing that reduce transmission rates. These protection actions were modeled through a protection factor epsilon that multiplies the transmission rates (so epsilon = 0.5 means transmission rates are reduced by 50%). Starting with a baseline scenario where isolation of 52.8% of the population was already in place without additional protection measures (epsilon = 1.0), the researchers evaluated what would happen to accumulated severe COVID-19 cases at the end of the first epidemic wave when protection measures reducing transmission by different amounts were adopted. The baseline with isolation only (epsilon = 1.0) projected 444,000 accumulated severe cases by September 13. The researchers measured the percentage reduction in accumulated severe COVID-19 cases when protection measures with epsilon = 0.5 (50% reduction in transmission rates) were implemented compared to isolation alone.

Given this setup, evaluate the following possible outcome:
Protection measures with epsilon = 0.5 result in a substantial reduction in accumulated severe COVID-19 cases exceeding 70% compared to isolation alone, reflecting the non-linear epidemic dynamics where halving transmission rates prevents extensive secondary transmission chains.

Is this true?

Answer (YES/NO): NO